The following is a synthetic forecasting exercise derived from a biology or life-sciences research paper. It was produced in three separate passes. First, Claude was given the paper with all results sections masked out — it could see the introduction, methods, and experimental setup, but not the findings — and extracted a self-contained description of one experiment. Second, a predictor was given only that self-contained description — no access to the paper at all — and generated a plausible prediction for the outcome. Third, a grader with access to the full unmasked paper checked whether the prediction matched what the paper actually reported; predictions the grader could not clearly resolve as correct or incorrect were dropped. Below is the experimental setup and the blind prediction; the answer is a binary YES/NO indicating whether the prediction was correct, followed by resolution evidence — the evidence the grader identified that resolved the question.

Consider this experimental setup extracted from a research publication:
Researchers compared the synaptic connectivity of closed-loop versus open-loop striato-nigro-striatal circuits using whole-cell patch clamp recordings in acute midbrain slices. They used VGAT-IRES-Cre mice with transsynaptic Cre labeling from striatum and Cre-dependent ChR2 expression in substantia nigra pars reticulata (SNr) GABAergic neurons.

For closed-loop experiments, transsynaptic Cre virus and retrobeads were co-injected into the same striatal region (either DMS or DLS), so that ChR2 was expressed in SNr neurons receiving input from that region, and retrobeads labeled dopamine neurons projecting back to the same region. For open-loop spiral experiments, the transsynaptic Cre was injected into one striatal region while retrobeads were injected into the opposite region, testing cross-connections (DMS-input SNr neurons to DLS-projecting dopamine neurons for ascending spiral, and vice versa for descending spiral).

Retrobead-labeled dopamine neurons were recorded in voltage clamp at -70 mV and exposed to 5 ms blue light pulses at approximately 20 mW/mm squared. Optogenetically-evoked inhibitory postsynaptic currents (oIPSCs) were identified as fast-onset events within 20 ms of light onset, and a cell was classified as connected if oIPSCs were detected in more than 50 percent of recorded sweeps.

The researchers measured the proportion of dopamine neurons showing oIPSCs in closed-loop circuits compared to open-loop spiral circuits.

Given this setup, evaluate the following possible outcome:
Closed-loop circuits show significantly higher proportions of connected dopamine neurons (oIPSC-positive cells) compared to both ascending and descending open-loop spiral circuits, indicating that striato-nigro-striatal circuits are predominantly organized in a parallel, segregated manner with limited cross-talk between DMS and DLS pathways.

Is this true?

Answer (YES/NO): NO